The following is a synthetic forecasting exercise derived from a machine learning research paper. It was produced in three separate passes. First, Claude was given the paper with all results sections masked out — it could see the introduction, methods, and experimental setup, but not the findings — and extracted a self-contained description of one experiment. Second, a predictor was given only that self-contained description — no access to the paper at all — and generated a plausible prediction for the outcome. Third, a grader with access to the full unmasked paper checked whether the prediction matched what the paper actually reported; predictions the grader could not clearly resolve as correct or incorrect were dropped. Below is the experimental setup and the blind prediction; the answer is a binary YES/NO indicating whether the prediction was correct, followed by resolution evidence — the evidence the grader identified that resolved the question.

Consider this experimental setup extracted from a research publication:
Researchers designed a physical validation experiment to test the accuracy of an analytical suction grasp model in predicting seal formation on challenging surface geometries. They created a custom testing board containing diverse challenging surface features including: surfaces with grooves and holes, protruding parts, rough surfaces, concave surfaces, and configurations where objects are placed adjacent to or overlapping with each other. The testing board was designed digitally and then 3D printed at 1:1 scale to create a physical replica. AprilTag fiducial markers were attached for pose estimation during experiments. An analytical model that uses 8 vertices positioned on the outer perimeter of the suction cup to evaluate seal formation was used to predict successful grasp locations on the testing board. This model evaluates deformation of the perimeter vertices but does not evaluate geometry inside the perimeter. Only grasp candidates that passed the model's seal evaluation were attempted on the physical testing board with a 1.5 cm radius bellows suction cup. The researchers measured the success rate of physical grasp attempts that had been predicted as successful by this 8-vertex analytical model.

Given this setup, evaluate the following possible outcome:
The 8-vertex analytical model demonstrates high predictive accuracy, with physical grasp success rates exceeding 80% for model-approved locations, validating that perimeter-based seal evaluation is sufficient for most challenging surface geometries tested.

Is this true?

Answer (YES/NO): NO